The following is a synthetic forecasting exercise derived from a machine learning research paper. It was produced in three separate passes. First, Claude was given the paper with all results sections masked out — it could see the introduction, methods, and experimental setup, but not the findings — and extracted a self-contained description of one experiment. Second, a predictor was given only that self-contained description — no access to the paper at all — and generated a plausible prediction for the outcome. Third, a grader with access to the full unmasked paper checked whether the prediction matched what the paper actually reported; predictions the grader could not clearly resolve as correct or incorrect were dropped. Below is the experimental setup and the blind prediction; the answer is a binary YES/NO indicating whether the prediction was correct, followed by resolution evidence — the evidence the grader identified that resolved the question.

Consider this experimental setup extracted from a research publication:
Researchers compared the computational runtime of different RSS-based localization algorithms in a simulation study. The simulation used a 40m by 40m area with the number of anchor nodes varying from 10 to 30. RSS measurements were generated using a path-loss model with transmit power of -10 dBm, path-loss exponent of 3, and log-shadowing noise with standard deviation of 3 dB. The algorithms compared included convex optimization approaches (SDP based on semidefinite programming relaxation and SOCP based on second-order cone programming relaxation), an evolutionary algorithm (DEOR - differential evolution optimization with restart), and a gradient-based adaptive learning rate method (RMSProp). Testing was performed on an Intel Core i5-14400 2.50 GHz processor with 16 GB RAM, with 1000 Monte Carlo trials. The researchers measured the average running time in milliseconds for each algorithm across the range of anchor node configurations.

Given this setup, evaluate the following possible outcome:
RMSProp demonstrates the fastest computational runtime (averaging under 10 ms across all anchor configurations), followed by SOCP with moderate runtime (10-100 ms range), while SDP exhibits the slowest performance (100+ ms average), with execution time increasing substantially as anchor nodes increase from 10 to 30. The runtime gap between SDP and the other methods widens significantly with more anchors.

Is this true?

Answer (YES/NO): NO